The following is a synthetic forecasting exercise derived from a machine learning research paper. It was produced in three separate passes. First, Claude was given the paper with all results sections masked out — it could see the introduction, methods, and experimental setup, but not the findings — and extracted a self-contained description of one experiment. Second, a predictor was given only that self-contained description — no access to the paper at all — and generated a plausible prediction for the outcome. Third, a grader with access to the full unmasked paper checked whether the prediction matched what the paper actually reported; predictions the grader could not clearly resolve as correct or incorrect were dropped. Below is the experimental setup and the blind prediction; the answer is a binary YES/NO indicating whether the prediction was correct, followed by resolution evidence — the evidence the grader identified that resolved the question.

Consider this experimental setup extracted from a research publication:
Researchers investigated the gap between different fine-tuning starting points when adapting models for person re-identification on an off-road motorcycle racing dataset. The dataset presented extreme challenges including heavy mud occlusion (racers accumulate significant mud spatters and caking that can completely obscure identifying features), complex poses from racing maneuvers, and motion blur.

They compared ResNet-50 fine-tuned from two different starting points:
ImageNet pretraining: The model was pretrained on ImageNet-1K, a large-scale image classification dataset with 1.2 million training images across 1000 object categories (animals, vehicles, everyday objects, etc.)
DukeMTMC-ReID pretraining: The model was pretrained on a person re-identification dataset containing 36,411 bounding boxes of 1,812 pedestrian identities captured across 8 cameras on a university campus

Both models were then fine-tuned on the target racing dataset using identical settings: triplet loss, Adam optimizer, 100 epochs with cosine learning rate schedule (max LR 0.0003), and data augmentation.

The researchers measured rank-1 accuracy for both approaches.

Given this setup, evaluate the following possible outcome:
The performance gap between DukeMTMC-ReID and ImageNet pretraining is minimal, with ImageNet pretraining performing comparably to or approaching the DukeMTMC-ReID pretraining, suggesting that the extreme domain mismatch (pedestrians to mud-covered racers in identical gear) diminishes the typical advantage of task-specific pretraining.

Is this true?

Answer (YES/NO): YES